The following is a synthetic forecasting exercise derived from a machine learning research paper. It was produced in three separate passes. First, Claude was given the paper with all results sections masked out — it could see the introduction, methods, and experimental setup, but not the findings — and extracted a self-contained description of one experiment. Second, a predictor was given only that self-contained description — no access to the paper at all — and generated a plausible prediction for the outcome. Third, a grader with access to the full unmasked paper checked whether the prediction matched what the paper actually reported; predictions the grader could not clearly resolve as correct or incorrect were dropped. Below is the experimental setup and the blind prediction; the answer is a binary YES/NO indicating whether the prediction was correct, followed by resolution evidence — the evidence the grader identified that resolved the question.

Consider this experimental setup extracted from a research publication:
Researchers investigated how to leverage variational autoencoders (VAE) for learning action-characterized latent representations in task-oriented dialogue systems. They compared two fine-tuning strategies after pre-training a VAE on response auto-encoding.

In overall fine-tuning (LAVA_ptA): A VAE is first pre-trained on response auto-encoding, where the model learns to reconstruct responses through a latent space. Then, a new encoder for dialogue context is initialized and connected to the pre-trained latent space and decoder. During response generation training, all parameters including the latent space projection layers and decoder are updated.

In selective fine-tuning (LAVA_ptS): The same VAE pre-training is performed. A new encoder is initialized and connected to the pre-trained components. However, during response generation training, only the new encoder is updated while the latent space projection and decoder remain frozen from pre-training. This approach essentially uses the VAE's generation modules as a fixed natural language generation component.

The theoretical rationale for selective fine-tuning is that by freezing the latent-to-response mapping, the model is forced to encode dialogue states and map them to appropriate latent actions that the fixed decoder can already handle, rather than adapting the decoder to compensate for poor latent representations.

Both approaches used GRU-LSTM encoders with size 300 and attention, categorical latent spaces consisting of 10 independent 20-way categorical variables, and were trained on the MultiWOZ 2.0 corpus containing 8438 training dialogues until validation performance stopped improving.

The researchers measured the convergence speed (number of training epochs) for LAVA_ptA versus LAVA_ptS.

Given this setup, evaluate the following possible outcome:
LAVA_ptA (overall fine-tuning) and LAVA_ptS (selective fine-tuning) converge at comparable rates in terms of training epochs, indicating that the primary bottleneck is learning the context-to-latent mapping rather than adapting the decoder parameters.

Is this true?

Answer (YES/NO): NO